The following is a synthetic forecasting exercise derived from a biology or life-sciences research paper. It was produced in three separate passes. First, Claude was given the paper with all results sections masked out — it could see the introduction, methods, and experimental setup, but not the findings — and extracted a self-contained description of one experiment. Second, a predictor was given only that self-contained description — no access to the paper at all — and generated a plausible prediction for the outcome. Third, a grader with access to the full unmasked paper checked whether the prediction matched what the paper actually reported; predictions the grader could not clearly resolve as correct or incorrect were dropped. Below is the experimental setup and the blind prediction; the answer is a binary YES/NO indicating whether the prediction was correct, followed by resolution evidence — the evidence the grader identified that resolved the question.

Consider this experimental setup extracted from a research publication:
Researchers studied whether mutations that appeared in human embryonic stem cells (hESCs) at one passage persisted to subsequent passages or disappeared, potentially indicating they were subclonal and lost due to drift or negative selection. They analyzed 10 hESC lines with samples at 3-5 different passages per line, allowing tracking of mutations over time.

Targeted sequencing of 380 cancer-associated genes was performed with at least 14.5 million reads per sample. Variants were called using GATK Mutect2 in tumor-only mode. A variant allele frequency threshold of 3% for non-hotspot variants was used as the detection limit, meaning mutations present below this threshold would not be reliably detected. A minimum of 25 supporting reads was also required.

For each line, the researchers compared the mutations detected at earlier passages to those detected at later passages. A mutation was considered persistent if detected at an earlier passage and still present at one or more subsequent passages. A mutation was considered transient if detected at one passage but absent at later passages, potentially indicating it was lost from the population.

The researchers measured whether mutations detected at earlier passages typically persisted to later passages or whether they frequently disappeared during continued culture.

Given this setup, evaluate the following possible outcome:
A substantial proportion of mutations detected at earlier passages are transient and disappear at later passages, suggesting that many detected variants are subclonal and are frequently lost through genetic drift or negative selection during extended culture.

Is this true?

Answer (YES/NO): YES